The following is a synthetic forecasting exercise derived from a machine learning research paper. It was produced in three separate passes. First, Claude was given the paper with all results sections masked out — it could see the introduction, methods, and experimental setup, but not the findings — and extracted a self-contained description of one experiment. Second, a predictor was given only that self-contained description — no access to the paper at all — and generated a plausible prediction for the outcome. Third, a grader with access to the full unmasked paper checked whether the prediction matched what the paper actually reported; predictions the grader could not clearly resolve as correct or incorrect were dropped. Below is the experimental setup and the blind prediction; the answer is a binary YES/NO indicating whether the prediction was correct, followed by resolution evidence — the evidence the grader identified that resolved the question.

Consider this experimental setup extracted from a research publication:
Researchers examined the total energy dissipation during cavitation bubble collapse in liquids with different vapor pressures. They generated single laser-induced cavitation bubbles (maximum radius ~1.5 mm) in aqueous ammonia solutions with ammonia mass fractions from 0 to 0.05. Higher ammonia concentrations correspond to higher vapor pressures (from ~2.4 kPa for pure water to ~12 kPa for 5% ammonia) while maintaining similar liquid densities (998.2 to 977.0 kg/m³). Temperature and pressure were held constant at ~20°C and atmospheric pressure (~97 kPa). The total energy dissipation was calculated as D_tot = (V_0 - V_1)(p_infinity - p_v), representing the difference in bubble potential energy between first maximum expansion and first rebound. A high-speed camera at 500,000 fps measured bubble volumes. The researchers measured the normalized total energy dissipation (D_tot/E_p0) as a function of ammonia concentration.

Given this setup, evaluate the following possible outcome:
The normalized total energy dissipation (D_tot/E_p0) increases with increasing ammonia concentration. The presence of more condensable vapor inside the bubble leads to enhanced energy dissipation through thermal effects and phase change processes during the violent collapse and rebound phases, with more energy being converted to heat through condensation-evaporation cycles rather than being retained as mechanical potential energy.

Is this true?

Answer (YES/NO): NO